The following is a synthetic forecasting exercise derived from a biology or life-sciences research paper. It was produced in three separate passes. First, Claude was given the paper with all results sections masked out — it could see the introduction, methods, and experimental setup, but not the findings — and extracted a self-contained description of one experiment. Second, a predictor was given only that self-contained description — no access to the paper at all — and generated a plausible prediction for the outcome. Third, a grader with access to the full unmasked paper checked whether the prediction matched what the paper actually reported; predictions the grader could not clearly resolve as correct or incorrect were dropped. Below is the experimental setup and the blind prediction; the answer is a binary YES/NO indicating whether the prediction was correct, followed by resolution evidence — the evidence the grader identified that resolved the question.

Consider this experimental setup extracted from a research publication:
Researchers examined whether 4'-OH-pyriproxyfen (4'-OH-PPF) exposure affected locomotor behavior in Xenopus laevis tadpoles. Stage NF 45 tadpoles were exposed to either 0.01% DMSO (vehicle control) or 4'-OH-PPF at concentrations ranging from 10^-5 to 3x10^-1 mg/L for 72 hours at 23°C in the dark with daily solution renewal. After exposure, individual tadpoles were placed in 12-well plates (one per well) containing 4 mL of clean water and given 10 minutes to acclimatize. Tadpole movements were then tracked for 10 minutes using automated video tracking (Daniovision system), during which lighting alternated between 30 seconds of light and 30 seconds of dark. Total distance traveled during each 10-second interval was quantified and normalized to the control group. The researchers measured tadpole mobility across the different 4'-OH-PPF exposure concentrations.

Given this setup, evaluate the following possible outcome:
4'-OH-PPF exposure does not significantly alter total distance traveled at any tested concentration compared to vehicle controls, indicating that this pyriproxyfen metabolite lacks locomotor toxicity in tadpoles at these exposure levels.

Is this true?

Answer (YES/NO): NO